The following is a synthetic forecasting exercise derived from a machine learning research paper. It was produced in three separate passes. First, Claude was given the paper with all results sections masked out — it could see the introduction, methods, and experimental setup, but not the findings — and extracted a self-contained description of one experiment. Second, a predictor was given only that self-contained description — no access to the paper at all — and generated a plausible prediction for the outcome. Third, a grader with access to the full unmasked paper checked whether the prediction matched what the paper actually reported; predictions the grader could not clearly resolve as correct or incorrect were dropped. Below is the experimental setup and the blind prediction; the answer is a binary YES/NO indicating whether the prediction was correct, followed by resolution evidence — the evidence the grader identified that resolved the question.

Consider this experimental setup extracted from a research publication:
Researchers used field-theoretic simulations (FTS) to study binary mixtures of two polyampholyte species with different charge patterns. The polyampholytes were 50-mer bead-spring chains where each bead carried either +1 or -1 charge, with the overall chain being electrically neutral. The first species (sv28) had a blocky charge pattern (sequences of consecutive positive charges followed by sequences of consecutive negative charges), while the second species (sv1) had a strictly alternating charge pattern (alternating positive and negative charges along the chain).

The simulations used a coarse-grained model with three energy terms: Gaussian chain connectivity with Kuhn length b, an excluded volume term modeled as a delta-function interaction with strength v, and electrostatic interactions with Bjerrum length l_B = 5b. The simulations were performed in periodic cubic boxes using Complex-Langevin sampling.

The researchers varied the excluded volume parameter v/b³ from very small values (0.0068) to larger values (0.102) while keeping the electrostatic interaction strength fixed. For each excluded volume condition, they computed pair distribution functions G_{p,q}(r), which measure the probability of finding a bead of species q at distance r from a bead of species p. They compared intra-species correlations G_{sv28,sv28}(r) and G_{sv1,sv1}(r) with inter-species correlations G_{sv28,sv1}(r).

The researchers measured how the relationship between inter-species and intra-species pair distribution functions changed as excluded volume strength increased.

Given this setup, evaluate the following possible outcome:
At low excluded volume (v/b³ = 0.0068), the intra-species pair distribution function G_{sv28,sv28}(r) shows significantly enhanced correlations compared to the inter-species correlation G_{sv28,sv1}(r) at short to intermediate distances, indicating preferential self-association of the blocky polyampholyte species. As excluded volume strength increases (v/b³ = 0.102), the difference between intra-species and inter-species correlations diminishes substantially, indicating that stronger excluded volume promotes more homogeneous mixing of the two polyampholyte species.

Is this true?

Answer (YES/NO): NO